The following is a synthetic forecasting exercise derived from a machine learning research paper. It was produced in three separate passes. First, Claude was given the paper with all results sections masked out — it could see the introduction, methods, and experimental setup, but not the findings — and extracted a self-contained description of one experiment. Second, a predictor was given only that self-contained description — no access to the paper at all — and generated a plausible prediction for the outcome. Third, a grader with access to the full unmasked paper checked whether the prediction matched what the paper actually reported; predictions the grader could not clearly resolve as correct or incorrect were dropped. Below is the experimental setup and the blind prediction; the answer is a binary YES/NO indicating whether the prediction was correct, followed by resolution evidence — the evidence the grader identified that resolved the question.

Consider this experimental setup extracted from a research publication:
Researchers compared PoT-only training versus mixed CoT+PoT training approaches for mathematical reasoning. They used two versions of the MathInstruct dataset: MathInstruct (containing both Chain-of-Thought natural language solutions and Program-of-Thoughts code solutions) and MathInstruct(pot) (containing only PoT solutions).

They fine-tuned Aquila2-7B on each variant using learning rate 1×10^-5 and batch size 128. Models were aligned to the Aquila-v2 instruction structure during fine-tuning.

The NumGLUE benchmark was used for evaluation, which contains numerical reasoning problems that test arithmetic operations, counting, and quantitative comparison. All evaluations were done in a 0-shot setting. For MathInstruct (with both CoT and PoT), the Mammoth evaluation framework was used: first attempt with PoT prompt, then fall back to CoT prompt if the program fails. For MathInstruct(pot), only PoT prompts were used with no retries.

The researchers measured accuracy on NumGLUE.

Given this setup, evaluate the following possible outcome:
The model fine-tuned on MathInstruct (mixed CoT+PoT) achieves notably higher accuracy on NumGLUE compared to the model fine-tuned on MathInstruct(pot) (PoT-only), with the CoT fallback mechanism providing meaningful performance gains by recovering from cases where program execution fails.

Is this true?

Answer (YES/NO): NO